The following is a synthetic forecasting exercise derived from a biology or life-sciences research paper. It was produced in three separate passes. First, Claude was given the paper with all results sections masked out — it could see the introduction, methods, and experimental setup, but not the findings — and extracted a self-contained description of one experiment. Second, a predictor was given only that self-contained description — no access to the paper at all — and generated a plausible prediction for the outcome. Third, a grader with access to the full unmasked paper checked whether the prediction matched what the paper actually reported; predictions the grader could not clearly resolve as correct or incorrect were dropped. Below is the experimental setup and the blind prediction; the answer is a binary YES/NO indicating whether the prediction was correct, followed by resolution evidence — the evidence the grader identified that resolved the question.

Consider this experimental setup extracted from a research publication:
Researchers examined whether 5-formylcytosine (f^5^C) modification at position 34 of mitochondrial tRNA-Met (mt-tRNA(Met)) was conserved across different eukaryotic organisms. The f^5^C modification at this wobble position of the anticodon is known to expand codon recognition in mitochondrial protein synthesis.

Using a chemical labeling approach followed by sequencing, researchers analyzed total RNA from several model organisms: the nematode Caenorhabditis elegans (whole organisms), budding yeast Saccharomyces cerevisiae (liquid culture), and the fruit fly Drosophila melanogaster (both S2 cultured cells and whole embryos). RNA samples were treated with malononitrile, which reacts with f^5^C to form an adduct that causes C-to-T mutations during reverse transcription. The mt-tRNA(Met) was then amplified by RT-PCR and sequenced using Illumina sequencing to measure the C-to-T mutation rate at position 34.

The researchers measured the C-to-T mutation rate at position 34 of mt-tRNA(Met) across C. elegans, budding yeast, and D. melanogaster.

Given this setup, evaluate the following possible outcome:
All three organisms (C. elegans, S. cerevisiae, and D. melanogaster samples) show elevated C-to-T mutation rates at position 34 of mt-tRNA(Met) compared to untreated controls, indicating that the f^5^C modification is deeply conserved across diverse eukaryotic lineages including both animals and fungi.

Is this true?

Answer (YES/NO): NO